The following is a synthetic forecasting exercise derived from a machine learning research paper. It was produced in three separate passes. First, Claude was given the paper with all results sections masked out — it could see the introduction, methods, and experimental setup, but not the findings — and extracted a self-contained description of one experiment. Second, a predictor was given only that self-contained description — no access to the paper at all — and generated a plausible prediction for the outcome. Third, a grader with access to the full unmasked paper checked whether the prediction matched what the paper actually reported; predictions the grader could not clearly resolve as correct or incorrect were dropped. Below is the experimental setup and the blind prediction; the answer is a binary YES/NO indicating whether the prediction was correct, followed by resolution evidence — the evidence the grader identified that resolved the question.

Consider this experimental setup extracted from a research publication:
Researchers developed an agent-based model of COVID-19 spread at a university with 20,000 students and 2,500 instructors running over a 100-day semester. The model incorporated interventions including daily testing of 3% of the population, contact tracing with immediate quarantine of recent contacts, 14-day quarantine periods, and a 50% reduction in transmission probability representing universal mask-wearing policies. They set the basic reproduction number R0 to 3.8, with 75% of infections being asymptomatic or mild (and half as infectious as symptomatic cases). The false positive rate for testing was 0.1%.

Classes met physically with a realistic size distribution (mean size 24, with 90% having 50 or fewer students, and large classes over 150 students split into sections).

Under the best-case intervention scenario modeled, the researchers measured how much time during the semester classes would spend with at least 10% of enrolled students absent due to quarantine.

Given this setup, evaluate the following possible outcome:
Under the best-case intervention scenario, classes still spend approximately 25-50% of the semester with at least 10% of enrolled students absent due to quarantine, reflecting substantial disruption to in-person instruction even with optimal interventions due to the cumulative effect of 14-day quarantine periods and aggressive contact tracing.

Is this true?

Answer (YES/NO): NO